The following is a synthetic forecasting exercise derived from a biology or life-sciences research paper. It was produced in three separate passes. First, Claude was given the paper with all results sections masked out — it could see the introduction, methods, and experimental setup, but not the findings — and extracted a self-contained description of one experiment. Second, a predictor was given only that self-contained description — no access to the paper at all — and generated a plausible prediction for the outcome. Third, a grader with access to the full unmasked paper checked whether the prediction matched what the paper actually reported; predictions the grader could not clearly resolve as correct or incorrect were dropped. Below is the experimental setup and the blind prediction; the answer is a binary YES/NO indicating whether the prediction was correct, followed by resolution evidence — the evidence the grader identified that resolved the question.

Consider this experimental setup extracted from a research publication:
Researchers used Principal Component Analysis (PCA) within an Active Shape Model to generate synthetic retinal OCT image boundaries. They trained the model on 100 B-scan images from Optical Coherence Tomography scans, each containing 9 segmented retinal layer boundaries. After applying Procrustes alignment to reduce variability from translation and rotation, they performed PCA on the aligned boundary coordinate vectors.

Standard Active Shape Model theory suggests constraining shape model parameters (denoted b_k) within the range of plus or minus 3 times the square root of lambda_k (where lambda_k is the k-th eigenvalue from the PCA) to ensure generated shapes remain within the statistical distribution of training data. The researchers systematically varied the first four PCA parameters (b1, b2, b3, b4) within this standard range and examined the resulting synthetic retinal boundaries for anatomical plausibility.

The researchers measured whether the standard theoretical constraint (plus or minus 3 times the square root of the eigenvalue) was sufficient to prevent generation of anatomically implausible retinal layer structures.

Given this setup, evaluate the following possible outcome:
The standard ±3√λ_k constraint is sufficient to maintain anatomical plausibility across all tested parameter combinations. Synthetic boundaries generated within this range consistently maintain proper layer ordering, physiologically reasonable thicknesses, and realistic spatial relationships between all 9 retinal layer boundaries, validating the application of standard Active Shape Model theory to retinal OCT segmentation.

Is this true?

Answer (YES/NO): NO